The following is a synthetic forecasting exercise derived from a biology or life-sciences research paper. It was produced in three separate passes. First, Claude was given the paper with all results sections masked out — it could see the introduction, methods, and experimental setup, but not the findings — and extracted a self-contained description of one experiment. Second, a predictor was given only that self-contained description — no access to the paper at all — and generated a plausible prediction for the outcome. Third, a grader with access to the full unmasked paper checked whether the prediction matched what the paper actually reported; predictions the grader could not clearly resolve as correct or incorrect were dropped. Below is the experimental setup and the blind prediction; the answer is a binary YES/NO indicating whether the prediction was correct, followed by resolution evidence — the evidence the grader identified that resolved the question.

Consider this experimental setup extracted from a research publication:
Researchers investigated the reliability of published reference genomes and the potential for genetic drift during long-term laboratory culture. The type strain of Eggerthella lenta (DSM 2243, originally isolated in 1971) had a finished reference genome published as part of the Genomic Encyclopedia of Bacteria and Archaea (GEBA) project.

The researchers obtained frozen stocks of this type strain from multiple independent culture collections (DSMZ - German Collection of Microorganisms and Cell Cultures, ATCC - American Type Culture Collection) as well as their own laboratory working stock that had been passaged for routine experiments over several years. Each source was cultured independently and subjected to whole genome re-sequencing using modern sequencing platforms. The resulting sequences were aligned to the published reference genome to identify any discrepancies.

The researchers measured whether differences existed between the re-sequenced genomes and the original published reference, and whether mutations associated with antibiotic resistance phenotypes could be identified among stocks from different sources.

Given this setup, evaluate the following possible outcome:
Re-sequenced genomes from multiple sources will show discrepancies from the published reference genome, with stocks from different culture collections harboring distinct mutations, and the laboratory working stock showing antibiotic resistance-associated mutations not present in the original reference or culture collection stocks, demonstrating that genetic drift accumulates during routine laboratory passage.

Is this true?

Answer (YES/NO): NO